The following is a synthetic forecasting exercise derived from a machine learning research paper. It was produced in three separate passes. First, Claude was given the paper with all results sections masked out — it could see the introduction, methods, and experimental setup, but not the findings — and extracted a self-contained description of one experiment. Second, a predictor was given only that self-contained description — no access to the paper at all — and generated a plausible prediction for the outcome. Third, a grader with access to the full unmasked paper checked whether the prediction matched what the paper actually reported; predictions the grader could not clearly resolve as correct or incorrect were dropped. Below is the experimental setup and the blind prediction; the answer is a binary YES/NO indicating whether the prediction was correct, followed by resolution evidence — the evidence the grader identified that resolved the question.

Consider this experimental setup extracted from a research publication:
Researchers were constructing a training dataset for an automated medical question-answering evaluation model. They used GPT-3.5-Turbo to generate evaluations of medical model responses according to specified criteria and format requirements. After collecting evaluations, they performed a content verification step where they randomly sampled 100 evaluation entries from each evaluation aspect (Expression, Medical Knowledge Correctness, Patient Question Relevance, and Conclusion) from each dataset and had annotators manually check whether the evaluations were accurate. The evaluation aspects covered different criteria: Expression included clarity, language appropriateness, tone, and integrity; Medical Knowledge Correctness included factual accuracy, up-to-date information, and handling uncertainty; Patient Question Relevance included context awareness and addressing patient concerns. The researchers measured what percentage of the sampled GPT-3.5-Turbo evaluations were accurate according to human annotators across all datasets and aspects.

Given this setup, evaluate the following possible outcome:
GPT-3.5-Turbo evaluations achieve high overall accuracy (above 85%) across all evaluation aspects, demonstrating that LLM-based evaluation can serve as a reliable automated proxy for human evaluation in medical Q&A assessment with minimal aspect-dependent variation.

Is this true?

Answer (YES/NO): YES